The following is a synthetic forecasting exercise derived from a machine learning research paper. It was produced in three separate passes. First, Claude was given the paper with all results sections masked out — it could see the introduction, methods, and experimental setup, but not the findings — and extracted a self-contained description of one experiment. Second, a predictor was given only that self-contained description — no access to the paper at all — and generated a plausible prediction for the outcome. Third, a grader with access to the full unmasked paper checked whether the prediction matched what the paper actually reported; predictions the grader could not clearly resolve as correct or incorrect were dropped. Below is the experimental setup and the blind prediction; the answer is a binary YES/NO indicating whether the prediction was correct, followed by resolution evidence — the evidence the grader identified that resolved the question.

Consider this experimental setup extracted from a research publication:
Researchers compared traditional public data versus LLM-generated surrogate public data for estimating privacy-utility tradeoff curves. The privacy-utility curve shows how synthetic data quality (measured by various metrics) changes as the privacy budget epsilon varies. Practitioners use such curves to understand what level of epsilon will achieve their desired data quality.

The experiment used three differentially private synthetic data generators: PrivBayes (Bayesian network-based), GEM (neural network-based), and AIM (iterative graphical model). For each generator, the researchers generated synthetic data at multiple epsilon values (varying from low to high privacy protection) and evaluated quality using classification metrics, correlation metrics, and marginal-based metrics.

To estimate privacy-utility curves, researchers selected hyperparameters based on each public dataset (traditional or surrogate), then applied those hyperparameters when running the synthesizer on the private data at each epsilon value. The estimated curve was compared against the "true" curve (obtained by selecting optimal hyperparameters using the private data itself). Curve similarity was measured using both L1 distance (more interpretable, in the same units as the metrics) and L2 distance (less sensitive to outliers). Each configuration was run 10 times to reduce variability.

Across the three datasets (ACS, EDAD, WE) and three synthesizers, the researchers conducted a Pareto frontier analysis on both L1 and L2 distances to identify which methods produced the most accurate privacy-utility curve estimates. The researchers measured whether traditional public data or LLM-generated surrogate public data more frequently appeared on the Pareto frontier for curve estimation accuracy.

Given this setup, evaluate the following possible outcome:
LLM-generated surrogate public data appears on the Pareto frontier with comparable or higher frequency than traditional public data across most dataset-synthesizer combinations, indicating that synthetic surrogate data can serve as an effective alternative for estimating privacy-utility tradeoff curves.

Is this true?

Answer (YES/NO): NO